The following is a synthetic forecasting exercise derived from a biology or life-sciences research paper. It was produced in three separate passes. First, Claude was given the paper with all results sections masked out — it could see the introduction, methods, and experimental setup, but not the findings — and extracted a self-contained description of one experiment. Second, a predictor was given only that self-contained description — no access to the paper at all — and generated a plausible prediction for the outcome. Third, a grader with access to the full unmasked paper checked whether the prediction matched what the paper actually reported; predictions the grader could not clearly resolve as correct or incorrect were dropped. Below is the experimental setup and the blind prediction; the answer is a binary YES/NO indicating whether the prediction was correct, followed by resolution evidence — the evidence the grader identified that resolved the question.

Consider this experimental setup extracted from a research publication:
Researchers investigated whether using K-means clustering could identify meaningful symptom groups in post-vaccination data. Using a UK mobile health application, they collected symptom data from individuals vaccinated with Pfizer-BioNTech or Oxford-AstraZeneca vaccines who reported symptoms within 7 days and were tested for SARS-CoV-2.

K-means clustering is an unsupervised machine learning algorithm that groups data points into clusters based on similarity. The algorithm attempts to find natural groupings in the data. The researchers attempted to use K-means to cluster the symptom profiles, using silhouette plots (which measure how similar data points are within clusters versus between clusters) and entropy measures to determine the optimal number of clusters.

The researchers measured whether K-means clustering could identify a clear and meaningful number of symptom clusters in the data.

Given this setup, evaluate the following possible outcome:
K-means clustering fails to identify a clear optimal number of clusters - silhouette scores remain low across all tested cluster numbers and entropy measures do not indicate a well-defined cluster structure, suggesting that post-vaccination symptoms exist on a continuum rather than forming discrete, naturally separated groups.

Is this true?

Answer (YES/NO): NO